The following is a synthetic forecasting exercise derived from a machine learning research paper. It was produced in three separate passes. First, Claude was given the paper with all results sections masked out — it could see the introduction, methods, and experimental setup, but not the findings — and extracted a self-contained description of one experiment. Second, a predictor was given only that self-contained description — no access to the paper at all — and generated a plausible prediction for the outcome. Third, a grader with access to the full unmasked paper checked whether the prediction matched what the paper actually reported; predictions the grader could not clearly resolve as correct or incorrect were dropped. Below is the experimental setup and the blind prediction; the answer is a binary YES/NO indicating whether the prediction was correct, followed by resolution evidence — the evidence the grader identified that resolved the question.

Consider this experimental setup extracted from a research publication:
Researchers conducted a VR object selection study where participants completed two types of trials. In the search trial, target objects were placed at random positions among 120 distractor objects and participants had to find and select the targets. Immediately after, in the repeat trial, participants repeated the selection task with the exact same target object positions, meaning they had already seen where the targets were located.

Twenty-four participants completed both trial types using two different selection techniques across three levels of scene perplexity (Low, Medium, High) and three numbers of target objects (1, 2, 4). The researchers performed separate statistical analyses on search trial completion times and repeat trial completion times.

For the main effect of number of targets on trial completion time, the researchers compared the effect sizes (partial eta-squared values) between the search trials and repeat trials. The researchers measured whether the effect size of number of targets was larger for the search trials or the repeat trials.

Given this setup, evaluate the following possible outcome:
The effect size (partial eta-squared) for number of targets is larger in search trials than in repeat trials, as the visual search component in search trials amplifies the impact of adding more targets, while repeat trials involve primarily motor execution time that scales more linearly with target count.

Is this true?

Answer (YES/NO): NO